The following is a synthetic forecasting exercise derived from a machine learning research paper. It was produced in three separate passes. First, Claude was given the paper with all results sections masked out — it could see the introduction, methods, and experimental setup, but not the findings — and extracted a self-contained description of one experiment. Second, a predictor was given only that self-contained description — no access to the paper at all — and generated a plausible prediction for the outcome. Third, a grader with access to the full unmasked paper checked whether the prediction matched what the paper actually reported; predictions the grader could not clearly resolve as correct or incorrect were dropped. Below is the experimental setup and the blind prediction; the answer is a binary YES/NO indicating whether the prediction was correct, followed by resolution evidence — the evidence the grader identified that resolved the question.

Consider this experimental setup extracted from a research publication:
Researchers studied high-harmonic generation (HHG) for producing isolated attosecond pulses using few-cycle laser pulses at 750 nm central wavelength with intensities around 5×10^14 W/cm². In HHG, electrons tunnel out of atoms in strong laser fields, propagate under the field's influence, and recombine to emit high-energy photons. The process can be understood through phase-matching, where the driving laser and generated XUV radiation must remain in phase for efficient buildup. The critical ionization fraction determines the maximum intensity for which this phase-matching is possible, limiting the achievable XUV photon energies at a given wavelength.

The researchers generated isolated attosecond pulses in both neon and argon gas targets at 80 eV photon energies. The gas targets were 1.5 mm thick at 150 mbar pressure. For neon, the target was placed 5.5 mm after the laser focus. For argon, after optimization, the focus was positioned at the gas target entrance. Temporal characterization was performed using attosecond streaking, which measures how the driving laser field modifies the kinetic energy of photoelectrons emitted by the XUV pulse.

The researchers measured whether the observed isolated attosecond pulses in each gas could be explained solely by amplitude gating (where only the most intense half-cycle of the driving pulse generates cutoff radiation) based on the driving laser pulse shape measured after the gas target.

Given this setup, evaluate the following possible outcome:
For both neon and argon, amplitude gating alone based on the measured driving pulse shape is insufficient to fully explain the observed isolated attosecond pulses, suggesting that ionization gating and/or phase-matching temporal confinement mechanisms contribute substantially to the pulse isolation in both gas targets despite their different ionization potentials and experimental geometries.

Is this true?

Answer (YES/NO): NO